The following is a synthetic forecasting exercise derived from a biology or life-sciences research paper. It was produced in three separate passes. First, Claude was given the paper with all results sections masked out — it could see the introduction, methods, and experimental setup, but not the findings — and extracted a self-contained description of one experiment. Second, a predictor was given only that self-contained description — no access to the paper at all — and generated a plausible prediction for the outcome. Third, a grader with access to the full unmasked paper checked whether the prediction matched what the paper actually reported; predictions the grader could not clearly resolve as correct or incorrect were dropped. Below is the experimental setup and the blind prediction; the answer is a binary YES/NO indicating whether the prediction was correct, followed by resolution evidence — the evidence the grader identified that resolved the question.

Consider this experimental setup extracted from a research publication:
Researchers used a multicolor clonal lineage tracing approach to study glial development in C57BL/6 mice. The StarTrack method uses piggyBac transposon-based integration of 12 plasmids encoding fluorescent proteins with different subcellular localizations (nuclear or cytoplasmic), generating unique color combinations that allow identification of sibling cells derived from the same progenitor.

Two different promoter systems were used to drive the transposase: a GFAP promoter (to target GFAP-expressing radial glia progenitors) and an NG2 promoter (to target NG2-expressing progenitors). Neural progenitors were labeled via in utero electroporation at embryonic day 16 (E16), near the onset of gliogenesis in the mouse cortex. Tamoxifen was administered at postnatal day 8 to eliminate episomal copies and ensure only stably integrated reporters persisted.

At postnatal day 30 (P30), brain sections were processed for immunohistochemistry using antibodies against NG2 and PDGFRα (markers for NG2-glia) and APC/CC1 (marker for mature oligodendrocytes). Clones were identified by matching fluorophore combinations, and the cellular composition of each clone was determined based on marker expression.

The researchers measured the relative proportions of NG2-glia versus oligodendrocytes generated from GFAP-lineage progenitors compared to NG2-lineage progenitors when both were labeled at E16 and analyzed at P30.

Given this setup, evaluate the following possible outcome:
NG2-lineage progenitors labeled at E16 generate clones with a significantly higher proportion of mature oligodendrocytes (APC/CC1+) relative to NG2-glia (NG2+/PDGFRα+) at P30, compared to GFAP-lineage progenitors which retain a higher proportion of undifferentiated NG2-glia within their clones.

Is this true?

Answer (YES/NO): NO